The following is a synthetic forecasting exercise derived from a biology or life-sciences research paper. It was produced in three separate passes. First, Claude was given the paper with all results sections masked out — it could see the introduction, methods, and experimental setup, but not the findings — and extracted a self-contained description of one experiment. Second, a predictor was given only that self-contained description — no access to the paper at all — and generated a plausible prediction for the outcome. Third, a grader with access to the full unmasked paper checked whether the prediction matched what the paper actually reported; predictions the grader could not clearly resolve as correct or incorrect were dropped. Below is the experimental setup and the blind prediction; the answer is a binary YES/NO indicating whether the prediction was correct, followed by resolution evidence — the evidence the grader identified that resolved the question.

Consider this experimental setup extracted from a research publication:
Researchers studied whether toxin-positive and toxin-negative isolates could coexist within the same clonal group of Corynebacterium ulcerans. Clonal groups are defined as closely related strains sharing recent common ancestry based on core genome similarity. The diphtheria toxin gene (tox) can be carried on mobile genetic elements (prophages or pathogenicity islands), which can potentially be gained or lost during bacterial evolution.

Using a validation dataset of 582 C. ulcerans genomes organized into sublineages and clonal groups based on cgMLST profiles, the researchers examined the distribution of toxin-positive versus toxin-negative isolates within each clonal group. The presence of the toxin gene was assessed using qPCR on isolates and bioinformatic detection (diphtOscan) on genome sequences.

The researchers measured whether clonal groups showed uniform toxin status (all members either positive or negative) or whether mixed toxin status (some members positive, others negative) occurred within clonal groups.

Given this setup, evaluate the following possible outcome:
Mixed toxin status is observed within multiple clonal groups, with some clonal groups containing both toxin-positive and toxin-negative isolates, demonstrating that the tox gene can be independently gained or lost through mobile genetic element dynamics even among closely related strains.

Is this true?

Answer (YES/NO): YES